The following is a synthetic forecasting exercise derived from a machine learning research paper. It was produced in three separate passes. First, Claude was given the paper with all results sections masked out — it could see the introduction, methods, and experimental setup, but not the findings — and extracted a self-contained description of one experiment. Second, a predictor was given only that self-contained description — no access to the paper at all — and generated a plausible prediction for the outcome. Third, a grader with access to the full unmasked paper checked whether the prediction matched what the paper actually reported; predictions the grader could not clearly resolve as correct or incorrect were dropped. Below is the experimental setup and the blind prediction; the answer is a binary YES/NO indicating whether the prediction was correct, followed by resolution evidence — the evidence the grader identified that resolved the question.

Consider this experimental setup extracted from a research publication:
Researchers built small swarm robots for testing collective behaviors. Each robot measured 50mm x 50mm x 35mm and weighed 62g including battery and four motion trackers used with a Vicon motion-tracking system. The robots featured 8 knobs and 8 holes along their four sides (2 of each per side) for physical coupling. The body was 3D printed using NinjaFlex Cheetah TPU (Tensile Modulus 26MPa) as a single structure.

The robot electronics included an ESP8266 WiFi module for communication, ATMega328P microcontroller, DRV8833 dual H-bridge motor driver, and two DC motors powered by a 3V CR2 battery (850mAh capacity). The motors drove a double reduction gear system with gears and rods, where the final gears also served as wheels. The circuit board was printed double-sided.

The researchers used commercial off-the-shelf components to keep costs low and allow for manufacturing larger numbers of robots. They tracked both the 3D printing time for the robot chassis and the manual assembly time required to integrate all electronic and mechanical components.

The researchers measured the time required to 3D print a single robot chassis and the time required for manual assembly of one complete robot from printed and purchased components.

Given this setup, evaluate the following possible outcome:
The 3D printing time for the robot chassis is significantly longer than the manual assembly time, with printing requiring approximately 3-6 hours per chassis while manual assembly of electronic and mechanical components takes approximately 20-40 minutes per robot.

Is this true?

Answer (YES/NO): YES